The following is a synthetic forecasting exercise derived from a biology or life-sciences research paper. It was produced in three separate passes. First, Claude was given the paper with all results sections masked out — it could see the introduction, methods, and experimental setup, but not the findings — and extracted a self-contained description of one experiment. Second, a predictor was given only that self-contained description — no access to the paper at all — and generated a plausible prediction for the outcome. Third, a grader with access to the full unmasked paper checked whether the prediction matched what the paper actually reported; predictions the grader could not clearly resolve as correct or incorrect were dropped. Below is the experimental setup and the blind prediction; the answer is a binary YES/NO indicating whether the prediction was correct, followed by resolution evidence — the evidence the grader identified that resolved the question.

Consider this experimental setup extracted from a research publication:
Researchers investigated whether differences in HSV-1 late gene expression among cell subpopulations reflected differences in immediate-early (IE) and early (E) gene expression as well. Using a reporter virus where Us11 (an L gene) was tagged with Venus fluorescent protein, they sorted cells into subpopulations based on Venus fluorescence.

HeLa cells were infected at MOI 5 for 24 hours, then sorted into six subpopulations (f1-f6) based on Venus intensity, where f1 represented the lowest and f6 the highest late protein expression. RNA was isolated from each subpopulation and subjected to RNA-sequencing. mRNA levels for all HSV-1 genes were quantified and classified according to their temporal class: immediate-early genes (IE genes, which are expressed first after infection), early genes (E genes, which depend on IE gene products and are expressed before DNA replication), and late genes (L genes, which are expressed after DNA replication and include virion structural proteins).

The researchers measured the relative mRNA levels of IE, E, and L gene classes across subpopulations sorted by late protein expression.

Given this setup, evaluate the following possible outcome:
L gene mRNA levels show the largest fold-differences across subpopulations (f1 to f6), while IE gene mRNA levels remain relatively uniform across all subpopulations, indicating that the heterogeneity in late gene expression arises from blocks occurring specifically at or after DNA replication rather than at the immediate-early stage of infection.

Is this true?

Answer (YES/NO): NO